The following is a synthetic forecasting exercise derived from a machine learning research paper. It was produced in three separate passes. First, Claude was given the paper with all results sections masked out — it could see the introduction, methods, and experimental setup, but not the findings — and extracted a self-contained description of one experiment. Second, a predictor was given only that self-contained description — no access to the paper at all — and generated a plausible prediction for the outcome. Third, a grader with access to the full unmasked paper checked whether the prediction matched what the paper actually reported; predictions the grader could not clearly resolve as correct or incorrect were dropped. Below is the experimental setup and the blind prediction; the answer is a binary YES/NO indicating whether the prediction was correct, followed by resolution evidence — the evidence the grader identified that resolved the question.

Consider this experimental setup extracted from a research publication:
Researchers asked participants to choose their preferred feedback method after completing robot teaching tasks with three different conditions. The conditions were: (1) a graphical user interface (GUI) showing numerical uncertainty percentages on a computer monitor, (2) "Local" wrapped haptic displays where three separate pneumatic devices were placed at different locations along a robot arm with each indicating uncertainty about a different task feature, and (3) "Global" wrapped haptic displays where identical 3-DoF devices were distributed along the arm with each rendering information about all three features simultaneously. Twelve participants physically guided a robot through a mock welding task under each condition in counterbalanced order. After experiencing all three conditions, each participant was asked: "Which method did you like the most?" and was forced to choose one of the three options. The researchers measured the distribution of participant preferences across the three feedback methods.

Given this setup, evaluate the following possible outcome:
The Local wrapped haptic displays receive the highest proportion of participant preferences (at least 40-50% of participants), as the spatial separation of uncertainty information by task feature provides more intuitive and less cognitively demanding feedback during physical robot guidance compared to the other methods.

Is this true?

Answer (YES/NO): NO